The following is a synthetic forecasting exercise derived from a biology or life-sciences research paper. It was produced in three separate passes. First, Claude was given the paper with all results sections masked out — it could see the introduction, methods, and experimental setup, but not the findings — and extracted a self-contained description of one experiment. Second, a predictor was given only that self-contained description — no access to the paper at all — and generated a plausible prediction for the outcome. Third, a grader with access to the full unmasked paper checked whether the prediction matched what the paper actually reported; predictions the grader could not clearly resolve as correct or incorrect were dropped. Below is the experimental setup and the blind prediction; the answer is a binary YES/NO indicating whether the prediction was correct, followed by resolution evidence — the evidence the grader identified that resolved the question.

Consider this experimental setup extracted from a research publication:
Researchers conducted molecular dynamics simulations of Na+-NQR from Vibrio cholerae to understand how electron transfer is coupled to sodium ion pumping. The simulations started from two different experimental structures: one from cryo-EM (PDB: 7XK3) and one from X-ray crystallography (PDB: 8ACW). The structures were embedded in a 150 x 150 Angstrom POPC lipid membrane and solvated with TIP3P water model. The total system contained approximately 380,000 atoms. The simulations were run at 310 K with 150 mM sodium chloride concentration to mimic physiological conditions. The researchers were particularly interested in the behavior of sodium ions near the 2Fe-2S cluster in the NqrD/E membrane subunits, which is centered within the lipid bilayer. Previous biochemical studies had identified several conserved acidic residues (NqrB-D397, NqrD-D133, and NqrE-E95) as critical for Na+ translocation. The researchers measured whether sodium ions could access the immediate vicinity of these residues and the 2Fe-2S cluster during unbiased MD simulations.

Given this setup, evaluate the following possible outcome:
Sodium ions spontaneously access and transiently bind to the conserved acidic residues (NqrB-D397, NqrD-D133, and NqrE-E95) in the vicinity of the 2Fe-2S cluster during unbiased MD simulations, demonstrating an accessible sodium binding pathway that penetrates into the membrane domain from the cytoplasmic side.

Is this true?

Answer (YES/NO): NO